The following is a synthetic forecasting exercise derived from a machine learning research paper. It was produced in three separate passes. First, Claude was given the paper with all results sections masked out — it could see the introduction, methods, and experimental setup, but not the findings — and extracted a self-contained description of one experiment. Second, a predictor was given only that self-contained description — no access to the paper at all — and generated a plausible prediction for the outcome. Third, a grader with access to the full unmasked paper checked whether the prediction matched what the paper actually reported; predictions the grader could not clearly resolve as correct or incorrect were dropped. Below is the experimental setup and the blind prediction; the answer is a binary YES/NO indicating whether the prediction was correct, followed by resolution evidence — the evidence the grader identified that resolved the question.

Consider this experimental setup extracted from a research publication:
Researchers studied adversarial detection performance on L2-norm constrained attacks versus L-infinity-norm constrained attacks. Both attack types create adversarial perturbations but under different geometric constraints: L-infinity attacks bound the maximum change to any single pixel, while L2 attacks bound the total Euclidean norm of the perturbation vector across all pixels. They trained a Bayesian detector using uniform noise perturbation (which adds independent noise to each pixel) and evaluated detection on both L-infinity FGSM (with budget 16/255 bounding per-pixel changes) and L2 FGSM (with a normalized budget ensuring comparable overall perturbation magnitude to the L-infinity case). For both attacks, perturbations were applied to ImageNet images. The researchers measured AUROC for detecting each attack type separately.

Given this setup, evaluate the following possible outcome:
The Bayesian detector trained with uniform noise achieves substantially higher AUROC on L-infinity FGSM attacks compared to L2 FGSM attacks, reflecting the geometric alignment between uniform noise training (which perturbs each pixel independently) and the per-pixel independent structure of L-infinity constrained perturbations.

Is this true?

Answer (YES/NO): NO